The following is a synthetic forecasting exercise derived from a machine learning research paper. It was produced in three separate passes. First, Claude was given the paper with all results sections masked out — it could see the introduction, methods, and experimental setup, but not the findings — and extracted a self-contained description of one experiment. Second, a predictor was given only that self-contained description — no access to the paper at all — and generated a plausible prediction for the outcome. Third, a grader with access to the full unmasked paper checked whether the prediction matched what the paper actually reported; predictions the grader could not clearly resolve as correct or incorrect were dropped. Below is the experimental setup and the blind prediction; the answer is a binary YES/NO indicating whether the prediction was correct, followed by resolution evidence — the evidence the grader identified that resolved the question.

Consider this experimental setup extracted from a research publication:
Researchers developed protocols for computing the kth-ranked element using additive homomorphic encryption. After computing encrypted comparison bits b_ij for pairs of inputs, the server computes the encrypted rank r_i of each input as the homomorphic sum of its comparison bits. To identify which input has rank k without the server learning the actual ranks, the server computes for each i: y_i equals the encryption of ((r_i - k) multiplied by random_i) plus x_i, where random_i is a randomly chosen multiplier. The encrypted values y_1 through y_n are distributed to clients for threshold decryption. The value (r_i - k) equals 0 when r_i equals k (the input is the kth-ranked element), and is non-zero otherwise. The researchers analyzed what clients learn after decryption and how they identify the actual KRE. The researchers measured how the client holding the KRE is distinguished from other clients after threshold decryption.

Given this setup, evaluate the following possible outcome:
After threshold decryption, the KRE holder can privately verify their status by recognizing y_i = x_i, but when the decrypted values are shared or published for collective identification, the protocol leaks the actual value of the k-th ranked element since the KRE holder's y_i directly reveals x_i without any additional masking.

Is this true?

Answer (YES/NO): NO